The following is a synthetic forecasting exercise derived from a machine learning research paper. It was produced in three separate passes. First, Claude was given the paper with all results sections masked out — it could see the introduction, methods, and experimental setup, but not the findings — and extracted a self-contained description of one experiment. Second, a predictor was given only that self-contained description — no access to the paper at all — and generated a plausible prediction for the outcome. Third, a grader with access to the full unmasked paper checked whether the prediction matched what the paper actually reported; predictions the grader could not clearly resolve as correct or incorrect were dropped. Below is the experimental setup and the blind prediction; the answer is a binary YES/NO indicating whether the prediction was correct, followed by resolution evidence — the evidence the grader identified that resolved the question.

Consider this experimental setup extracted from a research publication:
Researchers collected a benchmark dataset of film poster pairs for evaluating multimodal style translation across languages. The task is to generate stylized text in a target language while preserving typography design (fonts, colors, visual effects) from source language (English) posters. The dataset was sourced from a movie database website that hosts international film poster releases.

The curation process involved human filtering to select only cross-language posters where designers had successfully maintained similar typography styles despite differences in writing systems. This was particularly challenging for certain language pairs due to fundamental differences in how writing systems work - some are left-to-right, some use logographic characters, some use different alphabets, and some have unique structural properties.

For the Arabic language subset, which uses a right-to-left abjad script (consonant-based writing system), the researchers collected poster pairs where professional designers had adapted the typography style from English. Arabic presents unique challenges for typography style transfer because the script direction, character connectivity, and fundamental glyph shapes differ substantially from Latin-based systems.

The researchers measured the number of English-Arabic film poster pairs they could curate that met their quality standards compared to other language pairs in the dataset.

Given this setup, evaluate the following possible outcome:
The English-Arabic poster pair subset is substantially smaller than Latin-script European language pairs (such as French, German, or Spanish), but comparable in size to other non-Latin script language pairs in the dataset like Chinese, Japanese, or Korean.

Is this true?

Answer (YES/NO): NO